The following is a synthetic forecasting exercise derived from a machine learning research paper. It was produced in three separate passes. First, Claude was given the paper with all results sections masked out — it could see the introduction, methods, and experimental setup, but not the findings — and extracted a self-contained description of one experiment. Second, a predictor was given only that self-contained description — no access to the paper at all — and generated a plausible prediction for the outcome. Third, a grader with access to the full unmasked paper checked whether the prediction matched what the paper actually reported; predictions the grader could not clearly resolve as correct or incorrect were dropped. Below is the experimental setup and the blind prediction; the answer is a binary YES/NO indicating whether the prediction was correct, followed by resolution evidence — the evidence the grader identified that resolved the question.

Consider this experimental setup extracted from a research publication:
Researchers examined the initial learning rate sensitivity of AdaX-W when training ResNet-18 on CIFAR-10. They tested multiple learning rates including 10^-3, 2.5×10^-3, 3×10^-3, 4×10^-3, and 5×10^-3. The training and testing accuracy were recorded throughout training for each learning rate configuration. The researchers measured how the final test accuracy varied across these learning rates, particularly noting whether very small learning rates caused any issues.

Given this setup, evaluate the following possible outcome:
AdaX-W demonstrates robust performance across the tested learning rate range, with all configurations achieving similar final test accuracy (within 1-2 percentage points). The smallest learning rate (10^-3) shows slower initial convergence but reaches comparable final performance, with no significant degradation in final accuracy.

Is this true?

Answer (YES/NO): NO